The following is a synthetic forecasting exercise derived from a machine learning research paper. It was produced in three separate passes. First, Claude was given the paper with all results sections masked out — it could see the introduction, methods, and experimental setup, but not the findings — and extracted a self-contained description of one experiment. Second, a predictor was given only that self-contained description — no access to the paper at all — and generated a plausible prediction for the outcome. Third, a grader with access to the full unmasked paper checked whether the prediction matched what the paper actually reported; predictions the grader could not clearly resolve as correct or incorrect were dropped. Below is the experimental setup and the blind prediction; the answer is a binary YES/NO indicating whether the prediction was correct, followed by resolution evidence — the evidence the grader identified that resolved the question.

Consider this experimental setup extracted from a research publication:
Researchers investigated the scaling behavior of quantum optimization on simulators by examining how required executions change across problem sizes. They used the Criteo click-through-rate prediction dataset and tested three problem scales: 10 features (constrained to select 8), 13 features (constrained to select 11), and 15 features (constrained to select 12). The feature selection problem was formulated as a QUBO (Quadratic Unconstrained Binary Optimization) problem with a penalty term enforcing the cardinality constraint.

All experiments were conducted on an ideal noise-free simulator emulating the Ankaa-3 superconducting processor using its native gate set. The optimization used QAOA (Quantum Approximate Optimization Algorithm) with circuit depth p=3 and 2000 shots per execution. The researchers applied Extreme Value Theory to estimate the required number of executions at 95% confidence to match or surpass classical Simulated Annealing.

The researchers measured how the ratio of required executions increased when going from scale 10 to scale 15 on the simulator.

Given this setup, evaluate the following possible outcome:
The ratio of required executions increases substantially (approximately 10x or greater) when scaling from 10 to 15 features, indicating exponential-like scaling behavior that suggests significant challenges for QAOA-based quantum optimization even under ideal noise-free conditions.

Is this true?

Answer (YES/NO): NO